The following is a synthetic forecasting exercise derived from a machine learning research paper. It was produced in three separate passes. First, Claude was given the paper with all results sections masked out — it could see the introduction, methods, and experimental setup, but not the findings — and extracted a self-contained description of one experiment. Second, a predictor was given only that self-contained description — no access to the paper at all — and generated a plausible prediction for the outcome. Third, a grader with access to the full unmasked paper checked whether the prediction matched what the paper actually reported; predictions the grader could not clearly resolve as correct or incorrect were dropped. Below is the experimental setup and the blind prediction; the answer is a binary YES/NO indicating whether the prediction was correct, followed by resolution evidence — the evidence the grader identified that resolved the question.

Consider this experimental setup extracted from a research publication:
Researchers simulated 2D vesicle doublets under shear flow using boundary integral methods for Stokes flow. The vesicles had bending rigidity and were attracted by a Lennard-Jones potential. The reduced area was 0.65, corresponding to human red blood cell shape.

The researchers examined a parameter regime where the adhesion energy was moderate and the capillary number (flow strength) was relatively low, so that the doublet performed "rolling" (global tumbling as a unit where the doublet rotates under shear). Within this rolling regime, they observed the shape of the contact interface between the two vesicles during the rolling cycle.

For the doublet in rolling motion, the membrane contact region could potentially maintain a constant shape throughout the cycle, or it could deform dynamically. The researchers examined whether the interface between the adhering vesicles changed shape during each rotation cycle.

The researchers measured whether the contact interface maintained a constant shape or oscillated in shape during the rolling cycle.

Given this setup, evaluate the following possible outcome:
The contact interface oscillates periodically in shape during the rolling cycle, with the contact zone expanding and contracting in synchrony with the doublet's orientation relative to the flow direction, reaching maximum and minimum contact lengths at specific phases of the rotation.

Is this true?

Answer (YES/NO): NO